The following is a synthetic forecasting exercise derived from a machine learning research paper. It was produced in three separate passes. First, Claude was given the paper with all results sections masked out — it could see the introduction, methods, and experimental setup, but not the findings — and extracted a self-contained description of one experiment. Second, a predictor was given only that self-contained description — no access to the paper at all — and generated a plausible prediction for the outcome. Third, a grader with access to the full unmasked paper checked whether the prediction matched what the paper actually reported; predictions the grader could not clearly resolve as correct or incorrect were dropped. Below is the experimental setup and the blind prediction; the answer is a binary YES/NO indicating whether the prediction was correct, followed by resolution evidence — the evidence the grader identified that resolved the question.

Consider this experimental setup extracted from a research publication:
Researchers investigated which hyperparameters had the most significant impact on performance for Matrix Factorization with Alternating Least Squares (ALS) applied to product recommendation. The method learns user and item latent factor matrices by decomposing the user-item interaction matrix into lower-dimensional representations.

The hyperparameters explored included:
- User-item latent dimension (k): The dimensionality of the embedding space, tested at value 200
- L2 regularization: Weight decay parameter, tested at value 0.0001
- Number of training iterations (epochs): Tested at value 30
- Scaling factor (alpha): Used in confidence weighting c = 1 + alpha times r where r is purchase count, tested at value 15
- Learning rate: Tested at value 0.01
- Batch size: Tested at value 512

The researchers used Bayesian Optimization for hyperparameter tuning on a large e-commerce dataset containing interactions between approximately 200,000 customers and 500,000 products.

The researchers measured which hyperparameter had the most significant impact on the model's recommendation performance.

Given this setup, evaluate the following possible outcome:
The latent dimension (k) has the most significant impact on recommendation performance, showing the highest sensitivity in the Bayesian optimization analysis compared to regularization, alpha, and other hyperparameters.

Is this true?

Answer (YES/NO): YES